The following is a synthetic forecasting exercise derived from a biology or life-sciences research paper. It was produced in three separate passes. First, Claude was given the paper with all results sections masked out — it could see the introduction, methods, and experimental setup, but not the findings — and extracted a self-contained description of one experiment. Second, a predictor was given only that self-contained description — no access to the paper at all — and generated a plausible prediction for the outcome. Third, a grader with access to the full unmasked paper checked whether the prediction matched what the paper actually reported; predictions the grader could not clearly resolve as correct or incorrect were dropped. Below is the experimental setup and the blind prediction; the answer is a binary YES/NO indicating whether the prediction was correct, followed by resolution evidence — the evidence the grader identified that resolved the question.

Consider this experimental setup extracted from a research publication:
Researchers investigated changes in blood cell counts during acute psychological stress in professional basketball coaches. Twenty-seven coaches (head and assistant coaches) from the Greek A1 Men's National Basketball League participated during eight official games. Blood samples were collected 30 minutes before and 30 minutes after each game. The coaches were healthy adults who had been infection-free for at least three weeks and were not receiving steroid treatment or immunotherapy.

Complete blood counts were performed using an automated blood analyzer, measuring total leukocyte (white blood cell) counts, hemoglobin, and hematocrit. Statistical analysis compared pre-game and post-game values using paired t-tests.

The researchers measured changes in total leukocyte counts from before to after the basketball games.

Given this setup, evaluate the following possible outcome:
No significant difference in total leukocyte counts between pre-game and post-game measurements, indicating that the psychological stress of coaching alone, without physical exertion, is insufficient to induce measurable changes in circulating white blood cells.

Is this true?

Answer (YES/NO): NO